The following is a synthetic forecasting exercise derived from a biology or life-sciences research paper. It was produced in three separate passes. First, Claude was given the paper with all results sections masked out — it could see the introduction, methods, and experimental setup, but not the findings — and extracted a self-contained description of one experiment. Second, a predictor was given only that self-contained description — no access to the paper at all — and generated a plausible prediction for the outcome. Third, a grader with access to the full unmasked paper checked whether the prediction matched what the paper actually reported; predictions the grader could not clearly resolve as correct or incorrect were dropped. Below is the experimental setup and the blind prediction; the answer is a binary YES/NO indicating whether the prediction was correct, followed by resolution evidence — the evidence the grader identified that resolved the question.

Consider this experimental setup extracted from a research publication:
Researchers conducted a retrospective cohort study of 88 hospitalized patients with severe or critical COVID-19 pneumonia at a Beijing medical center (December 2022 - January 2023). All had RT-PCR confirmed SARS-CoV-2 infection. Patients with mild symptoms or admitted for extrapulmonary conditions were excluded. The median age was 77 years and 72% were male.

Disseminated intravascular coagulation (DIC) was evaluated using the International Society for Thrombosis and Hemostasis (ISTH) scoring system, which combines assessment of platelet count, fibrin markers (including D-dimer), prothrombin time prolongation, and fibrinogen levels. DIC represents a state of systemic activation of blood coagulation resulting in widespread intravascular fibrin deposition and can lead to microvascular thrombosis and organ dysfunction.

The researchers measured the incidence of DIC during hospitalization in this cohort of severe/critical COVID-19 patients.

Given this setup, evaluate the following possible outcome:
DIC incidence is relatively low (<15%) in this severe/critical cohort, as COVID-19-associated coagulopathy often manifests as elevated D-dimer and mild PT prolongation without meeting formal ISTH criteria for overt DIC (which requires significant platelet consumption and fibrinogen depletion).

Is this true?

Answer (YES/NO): NO